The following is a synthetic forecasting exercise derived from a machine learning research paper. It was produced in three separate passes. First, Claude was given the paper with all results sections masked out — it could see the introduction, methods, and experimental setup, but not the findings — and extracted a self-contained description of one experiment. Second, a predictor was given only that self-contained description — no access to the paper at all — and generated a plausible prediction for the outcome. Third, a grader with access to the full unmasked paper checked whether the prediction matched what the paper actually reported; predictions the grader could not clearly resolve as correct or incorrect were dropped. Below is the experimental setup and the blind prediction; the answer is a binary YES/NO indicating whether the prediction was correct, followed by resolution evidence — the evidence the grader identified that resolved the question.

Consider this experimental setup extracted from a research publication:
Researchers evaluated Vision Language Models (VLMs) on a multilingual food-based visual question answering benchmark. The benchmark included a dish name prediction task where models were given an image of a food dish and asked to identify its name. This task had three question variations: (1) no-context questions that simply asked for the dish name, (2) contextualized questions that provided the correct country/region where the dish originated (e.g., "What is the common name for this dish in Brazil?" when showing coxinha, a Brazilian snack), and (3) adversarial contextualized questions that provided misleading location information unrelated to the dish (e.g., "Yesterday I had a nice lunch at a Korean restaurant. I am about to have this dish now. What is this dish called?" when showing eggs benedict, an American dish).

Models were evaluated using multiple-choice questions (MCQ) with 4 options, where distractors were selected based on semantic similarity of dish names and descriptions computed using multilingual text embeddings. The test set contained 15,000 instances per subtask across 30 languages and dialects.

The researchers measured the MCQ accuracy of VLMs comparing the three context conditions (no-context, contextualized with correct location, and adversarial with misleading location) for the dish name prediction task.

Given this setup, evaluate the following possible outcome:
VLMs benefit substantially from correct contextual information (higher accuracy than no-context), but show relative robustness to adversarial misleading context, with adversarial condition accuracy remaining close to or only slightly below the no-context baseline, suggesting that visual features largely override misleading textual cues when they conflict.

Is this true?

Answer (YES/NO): NO